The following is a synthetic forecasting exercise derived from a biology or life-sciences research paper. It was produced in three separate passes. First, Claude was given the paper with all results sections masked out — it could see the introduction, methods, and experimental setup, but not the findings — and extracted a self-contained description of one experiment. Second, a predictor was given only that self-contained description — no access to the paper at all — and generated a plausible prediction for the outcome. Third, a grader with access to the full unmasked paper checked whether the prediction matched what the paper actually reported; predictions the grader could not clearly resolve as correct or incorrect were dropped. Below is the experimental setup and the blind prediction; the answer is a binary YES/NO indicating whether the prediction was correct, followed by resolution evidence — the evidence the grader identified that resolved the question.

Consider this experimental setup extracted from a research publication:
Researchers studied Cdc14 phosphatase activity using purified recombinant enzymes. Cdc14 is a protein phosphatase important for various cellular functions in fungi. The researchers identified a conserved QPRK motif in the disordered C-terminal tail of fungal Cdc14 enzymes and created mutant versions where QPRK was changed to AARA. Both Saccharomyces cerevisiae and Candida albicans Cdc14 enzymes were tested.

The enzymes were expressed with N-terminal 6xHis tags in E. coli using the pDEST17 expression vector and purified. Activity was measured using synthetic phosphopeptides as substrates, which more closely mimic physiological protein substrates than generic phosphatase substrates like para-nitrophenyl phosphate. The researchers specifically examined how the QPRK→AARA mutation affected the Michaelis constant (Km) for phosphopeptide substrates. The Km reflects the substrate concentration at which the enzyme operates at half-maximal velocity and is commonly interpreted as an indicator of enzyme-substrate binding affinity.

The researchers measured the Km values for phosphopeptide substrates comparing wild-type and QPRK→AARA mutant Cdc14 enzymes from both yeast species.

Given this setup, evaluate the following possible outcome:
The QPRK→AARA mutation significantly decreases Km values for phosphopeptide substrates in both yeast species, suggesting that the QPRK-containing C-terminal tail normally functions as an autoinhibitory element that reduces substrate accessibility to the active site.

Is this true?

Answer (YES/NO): NO